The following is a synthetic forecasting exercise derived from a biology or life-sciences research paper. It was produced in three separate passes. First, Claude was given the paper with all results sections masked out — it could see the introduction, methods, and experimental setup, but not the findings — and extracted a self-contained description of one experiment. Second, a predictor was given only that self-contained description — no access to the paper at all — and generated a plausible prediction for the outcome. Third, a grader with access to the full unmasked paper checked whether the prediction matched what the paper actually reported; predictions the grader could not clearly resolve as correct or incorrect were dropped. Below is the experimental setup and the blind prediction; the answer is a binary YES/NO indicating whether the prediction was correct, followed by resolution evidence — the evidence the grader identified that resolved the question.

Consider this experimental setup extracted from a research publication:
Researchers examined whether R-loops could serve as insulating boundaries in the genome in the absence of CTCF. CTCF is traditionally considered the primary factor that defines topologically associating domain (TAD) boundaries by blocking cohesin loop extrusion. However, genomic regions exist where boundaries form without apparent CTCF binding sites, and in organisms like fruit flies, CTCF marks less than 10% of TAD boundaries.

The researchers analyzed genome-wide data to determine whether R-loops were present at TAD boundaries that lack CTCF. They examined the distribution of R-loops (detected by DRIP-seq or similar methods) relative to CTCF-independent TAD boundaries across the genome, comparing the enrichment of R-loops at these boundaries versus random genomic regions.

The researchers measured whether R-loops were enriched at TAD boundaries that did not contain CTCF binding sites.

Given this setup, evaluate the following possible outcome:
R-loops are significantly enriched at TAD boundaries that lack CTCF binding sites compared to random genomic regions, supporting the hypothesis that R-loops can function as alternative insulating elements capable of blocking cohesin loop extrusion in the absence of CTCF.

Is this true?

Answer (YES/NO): YES